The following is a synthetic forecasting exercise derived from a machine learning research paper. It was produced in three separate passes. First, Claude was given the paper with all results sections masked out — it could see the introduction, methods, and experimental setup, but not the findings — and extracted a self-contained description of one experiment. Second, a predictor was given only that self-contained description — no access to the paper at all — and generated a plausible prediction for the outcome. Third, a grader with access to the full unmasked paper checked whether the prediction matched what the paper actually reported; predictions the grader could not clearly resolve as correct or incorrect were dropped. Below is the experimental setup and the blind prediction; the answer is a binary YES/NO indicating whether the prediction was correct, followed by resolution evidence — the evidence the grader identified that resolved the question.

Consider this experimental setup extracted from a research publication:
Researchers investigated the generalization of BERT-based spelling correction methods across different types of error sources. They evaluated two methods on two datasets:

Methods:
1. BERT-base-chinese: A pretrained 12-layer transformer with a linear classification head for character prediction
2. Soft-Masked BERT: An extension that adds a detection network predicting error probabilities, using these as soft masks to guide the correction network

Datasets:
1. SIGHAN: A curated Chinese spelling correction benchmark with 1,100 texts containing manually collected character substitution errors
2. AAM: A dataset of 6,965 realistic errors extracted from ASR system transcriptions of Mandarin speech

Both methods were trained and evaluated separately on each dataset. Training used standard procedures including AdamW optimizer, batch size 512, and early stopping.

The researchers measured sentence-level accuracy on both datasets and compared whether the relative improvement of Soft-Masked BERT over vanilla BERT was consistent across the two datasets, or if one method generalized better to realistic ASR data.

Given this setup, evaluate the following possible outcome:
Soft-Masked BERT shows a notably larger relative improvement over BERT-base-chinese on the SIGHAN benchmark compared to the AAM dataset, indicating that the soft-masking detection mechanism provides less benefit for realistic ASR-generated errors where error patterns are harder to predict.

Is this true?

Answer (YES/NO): YES